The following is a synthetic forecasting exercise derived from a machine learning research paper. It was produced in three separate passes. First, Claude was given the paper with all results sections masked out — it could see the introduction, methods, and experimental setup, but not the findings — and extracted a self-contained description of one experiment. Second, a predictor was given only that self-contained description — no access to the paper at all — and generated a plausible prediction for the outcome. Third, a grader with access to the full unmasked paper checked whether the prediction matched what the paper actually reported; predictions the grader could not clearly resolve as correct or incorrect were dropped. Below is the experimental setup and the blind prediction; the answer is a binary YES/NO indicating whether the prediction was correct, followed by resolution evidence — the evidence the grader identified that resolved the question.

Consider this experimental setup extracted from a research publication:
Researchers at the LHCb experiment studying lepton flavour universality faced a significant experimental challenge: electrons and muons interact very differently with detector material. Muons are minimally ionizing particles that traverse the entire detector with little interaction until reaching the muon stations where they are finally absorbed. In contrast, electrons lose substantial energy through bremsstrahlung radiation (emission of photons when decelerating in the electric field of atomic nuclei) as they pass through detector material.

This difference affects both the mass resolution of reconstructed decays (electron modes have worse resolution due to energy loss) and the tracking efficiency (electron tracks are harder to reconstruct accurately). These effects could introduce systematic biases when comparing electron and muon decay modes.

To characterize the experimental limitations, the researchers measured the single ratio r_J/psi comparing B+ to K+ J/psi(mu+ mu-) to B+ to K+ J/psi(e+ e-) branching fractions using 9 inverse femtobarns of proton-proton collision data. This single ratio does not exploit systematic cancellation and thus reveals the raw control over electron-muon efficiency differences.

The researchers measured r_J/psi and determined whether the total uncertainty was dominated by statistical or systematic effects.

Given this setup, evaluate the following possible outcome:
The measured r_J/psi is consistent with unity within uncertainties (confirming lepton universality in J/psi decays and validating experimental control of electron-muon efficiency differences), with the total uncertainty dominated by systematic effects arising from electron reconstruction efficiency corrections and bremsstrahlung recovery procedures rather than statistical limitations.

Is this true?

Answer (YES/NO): YES